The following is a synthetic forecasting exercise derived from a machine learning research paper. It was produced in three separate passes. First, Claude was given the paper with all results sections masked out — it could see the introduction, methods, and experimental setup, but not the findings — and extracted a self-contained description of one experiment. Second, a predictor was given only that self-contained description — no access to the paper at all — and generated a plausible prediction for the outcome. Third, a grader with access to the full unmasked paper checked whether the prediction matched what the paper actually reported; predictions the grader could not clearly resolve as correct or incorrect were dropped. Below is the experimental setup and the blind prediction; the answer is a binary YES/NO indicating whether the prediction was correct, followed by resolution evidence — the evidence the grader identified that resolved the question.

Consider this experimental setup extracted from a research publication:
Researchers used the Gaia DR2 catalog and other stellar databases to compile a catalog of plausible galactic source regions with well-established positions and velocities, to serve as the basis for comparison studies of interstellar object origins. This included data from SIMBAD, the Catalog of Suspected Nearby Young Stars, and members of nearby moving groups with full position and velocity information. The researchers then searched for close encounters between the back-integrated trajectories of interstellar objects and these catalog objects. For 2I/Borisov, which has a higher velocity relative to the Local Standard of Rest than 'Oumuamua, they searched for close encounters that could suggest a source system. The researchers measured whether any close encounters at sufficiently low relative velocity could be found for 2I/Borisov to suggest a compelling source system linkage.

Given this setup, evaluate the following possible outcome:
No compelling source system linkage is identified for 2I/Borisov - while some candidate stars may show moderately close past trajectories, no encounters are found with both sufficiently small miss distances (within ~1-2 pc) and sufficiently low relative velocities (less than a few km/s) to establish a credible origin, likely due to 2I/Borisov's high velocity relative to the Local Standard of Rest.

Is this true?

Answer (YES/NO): YES